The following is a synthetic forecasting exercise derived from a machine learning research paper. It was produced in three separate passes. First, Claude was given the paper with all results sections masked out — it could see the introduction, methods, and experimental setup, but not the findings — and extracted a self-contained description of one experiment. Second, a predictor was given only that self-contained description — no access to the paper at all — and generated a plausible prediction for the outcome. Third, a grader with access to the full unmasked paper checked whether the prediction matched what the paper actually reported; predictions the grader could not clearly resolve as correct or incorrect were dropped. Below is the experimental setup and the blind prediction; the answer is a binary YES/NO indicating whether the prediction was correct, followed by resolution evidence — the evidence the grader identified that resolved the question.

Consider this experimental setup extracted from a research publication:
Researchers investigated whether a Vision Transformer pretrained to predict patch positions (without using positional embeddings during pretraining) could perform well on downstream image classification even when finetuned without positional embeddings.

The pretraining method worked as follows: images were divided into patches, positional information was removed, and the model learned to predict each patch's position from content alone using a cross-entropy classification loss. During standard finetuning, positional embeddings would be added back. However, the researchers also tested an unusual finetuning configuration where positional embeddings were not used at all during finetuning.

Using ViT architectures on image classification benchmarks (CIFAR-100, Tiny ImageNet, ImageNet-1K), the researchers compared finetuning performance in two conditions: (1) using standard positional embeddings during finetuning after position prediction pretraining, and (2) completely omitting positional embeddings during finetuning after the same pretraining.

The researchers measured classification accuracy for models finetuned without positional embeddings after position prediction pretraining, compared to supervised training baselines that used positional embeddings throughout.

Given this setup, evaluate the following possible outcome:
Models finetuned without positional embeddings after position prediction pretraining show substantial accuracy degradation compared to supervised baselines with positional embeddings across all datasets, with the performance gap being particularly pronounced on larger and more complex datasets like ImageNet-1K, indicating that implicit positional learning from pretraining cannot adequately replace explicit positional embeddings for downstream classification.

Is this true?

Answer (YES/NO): NO